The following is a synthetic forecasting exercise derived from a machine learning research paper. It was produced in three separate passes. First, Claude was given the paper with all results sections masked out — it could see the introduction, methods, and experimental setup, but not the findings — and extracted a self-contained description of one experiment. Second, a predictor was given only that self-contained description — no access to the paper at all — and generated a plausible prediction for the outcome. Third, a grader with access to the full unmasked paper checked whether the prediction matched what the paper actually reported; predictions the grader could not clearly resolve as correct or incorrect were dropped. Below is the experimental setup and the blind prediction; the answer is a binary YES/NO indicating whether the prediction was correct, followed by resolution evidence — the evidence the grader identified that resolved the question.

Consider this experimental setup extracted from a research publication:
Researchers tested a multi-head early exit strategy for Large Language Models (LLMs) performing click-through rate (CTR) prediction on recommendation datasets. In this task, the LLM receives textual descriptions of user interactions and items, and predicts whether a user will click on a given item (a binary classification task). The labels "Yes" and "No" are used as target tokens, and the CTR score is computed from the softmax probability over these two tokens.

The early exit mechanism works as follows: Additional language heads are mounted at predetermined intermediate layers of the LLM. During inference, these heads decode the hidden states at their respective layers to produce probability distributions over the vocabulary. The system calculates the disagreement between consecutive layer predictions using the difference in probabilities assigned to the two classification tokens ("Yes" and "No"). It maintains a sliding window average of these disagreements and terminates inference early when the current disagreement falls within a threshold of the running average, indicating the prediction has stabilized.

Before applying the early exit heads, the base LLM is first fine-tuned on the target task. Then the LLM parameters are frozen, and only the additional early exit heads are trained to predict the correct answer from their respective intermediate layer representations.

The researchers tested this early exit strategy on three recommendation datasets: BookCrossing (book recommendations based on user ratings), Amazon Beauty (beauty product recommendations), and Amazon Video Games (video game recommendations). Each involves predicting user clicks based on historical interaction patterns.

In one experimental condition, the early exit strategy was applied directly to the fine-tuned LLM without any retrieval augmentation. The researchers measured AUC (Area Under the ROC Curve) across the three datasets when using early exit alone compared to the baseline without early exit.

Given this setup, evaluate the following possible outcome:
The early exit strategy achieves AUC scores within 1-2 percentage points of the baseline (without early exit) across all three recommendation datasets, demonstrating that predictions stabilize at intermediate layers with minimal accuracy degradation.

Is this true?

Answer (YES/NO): NO